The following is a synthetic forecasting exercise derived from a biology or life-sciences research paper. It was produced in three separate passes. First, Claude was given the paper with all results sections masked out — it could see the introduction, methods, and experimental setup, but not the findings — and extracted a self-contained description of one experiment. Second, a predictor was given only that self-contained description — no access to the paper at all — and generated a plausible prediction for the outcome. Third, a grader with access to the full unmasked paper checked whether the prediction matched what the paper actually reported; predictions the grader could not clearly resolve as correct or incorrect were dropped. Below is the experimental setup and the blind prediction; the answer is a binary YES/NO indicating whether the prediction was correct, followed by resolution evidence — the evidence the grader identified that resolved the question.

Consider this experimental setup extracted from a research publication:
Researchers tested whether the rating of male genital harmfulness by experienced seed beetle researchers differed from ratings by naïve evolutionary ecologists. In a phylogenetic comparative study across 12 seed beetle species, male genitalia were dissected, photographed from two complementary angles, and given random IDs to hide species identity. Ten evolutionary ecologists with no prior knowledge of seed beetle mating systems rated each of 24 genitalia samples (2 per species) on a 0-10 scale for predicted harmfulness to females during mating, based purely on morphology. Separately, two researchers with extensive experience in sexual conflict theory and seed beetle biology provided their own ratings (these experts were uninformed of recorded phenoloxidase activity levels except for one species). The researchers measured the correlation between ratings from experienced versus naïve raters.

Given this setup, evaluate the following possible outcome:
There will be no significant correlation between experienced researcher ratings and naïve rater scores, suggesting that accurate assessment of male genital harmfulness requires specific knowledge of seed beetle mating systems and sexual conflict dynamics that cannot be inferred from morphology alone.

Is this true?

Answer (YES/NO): NO